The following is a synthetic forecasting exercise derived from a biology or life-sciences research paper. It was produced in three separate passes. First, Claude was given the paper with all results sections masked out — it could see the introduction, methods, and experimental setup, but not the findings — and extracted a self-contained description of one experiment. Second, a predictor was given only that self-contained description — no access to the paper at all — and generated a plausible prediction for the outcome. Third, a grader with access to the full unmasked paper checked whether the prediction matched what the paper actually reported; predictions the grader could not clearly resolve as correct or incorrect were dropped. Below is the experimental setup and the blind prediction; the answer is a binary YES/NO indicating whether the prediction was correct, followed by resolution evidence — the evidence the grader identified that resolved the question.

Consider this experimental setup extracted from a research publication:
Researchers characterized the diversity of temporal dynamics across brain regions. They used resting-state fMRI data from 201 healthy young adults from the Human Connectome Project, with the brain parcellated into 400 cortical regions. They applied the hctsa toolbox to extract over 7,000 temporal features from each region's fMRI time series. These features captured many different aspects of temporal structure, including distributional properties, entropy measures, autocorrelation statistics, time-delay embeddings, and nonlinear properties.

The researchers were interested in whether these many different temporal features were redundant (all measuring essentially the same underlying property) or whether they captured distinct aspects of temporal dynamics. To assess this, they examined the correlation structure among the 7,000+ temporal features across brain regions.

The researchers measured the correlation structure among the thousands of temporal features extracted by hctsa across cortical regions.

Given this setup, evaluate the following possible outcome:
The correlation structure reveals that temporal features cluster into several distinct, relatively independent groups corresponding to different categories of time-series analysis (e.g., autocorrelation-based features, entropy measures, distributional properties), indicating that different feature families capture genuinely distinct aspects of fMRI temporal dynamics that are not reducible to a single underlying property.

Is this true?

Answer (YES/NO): NO